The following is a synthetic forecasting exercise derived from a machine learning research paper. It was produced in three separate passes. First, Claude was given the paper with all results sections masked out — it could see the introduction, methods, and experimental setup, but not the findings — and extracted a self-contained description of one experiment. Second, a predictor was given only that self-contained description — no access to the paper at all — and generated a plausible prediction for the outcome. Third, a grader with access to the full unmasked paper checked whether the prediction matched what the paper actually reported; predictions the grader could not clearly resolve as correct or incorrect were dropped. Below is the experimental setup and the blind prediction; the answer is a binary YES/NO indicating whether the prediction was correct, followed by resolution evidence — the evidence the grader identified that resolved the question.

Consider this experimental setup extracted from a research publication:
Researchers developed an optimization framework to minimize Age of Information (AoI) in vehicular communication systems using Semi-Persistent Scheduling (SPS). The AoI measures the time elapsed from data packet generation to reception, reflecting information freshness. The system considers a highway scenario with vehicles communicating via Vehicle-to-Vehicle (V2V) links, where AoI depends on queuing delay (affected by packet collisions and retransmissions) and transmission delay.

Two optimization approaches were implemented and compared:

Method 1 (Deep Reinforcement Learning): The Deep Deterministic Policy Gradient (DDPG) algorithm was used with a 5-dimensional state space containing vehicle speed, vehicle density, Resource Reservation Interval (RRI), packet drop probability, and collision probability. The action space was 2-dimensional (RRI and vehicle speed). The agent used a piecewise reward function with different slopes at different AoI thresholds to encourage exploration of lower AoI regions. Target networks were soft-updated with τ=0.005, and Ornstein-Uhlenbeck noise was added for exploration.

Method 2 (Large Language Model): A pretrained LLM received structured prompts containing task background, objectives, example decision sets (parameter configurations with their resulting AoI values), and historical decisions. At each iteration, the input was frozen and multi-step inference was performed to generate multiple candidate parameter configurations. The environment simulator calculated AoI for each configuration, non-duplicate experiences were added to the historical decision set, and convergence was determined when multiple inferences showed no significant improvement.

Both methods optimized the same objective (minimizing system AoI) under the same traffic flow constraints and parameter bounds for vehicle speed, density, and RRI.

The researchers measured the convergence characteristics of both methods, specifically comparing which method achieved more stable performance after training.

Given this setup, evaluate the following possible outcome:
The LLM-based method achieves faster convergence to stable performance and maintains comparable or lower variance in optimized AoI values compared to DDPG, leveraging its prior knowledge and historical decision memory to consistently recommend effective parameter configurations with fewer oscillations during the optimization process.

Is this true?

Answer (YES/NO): NO